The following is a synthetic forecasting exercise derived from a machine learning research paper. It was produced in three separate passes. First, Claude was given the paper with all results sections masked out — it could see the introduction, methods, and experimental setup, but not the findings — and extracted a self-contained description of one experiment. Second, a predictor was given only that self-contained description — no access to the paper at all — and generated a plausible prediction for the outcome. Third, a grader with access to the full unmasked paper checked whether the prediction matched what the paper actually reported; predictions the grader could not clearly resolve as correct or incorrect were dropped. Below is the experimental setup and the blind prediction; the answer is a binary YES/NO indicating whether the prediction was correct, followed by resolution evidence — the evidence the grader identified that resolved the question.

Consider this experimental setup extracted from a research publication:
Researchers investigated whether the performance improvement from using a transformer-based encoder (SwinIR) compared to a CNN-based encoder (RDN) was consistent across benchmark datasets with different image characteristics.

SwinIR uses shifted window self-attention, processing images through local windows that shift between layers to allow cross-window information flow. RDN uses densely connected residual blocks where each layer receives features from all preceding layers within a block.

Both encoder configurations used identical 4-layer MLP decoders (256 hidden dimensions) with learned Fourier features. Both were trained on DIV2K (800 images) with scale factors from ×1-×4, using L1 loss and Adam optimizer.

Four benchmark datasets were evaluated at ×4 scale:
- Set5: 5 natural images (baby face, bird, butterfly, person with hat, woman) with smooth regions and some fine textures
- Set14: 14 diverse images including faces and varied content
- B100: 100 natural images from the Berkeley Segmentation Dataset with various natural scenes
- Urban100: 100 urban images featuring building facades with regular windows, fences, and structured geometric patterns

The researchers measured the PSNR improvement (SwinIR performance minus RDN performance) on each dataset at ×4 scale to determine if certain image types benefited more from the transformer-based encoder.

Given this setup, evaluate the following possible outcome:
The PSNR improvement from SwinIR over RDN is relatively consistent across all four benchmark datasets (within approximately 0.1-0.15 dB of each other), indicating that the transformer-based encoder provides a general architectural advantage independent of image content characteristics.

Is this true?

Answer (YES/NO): NO